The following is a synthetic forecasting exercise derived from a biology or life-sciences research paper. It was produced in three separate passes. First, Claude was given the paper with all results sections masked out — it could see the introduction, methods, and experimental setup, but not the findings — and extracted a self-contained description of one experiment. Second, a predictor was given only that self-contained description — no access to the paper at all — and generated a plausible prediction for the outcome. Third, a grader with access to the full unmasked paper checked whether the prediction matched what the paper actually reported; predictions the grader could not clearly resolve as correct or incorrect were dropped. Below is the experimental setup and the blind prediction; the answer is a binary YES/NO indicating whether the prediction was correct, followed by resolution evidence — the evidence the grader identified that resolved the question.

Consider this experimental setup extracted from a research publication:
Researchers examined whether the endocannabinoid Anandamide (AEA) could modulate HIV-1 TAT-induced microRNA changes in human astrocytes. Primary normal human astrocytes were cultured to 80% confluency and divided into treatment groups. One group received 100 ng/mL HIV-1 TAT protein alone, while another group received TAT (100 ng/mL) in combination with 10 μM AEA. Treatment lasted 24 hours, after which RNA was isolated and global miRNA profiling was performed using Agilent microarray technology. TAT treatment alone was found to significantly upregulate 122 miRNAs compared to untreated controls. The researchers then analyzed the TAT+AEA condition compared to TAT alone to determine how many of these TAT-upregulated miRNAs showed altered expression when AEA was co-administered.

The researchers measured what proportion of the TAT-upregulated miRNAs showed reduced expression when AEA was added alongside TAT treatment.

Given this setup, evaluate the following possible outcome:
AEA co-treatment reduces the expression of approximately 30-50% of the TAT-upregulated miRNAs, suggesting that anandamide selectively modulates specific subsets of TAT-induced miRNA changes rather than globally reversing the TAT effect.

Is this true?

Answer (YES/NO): YES